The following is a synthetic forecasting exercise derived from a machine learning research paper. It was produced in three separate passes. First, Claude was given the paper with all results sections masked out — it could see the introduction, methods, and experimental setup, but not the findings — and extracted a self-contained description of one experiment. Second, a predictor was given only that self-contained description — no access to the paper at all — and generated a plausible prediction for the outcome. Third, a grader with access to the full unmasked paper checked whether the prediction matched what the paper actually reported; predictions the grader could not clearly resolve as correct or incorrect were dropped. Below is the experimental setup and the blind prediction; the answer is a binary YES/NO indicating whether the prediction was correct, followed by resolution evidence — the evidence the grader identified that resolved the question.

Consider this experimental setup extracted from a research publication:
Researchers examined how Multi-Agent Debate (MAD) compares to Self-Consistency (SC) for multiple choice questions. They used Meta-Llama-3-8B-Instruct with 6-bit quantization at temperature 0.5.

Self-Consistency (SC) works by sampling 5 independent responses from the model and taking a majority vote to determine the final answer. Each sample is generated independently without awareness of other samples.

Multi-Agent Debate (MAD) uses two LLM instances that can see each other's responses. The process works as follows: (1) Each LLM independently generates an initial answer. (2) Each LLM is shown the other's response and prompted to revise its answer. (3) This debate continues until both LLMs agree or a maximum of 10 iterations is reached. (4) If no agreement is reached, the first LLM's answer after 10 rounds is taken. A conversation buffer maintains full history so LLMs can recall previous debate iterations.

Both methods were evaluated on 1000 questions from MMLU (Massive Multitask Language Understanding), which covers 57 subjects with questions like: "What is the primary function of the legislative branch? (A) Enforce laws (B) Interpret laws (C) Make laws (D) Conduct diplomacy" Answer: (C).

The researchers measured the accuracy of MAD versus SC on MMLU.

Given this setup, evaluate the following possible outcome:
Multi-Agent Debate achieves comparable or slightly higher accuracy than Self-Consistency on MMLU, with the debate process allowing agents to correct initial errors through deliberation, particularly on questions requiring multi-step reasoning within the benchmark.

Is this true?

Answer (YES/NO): YES